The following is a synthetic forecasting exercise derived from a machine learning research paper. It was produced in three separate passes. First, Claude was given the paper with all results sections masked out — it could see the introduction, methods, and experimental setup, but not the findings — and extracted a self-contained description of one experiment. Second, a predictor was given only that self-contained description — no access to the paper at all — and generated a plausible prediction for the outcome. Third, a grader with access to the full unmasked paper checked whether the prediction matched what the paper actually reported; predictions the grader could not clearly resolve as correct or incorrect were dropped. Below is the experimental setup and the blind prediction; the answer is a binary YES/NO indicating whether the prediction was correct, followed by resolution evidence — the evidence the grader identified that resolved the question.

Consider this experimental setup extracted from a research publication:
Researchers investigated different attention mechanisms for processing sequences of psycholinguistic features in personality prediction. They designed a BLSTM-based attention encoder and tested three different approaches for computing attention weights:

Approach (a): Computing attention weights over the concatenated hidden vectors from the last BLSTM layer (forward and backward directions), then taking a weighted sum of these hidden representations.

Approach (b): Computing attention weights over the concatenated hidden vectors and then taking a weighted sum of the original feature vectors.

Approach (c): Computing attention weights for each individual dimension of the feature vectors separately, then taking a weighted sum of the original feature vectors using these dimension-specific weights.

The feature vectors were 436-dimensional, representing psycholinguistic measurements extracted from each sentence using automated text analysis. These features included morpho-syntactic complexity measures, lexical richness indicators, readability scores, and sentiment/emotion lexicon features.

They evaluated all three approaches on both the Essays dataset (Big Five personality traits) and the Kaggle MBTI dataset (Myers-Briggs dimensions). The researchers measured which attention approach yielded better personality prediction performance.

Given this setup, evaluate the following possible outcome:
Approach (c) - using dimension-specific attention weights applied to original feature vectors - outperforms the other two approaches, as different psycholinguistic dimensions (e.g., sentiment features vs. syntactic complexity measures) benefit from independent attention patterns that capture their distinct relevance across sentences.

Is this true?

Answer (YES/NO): YES